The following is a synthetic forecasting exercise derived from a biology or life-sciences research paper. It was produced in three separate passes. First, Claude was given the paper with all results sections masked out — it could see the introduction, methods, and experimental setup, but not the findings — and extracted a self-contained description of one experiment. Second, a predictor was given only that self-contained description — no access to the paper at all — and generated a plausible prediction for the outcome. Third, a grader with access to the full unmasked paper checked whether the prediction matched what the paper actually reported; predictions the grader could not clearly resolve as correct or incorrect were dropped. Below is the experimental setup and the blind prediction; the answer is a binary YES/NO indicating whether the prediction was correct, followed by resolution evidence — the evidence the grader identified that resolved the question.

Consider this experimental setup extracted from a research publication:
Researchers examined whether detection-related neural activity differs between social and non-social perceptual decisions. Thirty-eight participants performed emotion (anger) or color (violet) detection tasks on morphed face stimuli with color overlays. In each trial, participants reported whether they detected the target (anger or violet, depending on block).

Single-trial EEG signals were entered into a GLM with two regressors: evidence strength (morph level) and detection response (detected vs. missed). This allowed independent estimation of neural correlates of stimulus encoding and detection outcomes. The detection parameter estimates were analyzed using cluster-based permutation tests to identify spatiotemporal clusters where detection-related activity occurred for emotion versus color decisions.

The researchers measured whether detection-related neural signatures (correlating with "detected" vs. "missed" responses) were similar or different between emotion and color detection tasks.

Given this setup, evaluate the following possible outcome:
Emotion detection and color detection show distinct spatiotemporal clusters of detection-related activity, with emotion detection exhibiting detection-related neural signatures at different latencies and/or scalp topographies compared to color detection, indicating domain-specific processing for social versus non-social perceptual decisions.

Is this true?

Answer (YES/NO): NO